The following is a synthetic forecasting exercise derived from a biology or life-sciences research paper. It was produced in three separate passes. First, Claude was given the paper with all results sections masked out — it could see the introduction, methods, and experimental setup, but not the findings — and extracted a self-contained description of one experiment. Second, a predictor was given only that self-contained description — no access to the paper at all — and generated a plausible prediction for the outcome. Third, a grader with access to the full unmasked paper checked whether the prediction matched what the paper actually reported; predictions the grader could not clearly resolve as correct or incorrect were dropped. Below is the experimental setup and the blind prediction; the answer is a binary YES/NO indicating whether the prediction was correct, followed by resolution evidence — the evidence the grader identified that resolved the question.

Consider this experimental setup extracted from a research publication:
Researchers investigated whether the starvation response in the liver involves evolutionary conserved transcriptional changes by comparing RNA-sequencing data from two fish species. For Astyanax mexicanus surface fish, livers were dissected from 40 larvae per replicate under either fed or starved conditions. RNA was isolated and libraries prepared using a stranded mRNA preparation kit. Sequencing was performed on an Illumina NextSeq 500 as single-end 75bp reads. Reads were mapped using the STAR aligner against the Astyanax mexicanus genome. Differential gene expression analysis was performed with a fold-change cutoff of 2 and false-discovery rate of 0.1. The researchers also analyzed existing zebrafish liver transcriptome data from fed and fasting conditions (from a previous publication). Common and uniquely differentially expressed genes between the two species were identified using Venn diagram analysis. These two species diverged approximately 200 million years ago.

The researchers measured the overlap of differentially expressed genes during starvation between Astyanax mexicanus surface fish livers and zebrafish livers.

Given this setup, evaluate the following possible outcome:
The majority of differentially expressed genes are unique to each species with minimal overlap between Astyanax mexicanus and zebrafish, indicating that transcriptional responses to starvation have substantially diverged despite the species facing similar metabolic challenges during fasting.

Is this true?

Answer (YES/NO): NO